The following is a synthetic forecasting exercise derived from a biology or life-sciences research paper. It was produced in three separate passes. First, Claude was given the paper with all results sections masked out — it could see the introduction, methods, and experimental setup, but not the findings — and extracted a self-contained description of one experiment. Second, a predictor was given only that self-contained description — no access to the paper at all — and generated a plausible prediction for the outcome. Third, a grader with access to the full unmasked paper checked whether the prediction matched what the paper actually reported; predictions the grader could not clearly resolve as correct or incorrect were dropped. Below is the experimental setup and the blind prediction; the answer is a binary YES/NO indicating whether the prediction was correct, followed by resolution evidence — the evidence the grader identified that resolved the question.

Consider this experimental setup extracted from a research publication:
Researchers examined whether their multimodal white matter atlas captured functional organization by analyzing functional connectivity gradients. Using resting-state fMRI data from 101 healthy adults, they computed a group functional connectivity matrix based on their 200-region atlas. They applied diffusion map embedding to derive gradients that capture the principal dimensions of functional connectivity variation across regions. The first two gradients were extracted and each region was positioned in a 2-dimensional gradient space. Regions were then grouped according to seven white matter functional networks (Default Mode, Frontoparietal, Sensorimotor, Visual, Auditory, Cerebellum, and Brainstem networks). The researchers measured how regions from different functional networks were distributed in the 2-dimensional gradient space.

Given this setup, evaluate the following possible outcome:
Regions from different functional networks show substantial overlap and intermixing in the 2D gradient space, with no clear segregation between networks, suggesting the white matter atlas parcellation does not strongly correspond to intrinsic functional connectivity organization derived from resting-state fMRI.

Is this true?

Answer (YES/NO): NO